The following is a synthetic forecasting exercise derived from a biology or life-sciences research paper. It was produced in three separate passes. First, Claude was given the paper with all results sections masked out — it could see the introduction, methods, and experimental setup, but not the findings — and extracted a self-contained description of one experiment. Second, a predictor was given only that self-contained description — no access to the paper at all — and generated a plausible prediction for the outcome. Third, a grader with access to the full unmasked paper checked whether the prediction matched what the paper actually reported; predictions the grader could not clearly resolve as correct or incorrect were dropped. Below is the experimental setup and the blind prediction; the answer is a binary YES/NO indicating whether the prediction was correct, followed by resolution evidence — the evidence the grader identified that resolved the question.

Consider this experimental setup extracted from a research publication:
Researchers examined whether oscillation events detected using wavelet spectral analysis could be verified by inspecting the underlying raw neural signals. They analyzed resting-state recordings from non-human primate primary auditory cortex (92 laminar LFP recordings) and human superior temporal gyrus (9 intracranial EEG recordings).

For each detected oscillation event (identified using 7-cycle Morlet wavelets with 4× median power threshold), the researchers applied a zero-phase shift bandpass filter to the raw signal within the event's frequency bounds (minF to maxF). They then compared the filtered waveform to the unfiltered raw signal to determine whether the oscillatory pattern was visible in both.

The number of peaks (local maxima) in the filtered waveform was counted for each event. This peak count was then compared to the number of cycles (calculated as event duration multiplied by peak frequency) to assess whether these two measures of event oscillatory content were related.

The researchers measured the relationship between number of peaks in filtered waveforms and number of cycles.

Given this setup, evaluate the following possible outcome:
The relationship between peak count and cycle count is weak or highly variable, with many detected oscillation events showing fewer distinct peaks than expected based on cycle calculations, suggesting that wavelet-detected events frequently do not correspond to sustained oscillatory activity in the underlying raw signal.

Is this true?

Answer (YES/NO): NO